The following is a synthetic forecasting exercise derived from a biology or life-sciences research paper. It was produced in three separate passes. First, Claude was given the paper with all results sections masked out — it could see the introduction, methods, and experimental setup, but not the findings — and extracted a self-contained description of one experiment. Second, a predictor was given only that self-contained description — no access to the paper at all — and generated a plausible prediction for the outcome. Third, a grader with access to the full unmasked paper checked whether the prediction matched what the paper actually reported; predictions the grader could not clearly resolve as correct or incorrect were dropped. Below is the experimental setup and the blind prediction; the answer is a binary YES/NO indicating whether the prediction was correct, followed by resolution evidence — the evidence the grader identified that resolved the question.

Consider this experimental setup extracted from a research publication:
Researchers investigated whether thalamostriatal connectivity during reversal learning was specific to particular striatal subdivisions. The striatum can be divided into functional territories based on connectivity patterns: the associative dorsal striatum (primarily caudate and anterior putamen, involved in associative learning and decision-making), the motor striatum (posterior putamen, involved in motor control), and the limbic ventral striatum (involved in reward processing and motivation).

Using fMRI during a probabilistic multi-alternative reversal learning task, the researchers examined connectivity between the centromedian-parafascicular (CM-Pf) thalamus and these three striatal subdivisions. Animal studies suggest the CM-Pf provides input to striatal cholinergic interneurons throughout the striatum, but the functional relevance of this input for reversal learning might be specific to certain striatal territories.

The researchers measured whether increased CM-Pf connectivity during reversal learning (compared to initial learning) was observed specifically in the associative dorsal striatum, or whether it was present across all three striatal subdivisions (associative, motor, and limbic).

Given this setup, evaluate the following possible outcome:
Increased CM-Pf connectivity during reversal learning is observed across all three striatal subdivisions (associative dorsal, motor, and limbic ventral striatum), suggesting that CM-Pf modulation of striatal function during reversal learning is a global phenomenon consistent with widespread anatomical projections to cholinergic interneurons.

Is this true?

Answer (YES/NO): NO